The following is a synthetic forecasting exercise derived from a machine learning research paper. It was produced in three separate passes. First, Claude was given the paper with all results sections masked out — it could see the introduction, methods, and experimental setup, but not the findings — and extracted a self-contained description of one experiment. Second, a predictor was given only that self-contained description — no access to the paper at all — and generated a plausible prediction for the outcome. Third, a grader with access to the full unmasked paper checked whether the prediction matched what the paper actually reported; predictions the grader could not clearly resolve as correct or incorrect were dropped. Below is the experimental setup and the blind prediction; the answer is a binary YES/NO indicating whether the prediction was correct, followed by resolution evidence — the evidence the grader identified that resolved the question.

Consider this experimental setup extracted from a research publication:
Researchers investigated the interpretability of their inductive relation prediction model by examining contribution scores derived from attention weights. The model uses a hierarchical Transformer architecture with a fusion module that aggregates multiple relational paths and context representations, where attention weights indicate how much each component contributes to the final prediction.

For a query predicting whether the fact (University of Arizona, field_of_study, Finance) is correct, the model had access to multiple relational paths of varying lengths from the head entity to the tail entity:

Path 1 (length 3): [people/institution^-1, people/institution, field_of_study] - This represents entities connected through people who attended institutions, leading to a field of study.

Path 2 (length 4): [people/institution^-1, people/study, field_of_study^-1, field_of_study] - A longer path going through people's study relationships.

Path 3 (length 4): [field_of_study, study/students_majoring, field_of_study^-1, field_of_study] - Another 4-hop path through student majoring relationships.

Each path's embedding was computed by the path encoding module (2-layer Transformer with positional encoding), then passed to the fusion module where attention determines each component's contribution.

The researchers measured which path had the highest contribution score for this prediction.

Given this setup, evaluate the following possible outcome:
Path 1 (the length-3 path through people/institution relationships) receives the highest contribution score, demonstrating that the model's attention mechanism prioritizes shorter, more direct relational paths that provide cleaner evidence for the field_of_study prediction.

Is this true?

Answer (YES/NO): YES